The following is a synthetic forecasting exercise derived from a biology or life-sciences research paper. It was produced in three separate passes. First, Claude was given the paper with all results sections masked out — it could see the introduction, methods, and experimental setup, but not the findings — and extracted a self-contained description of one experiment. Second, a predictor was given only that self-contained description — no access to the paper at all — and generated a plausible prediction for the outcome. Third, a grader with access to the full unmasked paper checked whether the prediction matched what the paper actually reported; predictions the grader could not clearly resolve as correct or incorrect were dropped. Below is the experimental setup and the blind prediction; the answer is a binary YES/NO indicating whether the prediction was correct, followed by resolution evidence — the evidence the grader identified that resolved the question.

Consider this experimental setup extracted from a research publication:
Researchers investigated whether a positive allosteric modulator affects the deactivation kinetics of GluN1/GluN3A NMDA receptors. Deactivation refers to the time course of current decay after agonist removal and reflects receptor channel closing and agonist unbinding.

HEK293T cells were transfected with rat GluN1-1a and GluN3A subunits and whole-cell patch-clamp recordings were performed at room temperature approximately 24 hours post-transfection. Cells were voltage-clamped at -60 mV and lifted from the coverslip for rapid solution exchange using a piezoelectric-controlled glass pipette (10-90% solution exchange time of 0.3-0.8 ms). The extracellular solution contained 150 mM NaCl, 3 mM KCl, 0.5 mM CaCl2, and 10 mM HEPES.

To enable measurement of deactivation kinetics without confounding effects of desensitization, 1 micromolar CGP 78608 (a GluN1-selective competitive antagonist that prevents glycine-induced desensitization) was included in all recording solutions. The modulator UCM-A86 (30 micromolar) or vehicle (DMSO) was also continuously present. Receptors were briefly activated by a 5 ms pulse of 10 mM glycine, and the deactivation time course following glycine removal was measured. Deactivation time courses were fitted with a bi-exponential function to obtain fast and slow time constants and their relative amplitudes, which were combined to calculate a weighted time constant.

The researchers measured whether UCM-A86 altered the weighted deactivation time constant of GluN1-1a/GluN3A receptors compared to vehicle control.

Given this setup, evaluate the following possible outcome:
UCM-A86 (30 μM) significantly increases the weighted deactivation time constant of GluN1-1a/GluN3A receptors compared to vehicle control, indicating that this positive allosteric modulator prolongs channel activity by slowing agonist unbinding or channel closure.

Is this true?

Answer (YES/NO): YES